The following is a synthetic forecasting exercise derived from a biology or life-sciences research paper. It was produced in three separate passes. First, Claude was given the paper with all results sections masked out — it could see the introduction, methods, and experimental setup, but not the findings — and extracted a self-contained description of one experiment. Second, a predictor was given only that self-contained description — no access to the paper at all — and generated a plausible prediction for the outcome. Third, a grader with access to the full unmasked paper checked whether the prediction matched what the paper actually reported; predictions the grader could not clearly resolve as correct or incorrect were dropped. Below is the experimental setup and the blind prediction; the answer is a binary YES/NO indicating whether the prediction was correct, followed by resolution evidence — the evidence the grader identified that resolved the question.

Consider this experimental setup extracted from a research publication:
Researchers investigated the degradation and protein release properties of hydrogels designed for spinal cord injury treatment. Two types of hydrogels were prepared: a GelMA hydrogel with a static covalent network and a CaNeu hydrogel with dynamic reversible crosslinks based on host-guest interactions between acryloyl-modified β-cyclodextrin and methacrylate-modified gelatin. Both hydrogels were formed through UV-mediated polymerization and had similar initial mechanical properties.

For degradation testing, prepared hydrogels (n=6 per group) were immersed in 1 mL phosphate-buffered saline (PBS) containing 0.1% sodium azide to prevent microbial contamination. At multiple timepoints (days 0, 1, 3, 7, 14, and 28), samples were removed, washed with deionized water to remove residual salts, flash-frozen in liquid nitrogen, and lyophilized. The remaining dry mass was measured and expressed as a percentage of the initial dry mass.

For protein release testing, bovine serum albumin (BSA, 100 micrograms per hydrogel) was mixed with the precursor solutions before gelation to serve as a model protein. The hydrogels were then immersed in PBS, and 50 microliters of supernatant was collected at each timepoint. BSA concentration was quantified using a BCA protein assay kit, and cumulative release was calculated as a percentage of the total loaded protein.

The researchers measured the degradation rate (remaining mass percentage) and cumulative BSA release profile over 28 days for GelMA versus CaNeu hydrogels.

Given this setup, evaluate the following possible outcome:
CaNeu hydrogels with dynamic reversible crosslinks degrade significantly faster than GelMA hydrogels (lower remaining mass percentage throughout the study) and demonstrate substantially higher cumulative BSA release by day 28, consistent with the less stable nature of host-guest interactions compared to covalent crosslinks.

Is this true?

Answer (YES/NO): NO